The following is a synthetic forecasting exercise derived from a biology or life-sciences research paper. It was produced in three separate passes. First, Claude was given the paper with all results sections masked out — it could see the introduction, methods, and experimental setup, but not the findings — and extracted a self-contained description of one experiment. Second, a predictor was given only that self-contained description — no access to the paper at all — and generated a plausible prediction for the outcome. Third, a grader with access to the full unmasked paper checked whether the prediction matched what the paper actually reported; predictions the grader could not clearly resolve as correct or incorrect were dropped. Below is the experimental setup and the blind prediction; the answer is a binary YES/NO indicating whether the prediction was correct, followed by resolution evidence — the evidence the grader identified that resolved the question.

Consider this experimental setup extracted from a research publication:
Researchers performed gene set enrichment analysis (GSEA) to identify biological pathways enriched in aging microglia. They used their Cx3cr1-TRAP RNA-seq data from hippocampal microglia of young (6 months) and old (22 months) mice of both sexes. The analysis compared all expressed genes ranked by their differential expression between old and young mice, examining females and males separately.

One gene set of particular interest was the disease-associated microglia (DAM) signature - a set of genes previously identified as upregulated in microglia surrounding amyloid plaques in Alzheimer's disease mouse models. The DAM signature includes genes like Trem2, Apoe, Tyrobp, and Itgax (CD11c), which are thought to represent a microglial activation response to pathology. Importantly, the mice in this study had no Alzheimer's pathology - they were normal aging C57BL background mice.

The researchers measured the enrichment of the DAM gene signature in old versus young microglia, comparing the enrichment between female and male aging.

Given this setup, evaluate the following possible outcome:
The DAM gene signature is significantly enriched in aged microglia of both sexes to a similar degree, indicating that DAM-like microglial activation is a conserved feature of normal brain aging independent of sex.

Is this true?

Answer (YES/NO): NO